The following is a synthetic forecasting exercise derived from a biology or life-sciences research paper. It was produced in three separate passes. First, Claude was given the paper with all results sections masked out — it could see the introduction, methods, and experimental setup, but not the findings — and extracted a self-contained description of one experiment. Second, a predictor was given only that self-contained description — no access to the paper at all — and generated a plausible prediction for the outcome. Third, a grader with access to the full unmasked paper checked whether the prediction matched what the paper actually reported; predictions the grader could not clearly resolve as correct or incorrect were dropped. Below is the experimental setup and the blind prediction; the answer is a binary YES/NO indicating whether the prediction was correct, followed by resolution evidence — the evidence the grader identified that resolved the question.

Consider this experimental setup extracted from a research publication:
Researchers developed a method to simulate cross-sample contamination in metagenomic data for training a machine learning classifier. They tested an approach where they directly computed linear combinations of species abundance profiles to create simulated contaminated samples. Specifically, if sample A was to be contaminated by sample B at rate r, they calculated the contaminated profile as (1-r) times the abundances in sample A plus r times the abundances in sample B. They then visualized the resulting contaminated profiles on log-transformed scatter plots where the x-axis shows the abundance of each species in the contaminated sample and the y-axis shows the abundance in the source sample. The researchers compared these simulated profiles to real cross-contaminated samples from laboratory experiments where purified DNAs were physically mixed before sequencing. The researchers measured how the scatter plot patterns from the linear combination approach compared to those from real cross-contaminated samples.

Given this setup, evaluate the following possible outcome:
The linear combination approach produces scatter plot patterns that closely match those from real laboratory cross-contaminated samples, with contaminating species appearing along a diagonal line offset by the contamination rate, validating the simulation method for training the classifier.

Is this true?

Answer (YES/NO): NO